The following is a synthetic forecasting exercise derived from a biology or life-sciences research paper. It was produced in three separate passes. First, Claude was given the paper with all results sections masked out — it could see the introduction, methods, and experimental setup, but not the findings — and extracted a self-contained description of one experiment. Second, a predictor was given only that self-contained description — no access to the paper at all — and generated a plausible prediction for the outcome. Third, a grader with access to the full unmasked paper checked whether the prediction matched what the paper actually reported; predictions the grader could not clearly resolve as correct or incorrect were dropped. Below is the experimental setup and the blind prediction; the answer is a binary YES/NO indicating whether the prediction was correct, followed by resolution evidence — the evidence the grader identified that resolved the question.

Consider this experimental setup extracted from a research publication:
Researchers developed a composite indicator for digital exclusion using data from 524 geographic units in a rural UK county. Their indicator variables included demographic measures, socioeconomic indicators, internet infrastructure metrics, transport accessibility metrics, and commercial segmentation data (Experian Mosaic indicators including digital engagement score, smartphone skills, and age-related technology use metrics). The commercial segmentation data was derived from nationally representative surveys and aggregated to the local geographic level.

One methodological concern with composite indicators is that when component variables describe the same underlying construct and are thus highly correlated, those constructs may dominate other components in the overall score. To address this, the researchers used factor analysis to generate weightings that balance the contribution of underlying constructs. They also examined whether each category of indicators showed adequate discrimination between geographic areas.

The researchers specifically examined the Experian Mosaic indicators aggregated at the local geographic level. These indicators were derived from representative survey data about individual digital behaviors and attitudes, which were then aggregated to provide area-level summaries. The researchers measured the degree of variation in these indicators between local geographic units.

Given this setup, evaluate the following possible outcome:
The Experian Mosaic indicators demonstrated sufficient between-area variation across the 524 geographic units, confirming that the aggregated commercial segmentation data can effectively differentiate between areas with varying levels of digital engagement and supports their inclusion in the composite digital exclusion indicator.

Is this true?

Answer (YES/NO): NO